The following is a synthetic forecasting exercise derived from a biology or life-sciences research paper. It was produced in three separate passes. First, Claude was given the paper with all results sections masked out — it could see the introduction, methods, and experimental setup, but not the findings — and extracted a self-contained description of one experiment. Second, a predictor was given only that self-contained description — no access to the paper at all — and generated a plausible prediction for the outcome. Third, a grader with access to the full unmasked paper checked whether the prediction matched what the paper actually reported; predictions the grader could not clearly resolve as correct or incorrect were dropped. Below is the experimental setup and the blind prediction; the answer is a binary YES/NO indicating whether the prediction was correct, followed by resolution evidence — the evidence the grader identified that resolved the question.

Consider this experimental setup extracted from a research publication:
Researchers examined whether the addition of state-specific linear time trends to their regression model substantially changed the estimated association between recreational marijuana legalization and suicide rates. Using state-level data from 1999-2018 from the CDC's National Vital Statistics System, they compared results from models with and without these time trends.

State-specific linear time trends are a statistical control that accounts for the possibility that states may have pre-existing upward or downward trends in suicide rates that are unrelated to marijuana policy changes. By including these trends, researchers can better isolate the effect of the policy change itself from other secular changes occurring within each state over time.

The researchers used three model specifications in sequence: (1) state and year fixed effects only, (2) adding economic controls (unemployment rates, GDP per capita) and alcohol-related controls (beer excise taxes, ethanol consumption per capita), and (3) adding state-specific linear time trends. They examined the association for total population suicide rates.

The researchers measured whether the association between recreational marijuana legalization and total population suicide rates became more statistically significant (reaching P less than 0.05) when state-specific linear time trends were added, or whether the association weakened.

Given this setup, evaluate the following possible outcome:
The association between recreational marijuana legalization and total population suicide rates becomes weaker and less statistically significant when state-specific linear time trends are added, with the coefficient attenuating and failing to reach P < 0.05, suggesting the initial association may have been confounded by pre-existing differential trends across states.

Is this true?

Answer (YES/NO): NO